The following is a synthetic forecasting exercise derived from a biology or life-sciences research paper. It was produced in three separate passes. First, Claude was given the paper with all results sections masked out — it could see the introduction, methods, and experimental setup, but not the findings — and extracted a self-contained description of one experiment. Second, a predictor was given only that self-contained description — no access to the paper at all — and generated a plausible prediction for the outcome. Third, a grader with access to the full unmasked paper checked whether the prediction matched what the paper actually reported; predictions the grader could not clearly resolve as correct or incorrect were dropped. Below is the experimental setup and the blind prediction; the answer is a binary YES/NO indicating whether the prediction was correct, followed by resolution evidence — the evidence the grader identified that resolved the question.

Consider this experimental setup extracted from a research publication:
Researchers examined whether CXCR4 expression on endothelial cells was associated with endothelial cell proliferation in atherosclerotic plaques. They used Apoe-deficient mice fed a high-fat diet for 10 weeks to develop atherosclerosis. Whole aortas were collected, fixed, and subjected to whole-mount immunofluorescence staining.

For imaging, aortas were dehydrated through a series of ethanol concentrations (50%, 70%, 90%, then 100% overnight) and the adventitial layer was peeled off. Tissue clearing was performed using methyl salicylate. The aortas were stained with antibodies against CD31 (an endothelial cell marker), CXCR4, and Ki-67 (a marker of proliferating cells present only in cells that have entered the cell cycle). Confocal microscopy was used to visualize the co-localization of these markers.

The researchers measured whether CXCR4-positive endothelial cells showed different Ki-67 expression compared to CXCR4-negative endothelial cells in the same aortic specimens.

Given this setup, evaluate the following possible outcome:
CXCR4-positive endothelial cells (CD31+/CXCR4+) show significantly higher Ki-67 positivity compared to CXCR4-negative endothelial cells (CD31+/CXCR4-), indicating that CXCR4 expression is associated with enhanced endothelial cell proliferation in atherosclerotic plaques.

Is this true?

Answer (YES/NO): YES